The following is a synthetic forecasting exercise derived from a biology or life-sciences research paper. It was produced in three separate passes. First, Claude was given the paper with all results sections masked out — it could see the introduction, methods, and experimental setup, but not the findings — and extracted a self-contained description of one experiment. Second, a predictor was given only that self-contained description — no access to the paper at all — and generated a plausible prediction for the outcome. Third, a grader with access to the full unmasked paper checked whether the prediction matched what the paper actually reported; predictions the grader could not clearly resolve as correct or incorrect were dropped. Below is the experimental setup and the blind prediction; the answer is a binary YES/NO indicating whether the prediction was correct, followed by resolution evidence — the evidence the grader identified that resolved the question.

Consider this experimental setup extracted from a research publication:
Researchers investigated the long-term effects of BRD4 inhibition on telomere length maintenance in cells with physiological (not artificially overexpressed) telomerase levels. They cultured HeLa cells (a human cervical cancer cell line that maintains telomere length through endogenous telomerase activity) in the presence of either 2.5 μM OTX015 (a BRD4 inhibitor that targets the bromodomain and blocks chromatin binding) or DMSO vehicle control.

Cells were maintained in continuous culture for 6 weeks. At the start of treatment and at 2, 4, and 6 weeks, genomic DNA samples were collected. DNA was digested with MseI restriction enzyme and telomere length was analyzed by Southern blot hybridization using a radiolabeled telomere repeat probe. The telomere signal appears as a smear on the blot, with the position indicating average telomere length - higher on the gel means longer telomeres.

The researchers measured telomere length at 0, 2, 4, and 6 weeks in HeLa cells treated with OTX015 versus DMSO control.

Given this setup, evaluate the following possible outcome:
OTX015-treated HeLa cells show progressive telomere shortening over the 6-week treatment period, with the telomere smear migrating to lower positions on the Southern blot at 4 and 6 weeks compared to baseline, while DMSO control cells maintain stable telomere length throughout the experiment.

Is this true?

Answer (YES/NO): YES